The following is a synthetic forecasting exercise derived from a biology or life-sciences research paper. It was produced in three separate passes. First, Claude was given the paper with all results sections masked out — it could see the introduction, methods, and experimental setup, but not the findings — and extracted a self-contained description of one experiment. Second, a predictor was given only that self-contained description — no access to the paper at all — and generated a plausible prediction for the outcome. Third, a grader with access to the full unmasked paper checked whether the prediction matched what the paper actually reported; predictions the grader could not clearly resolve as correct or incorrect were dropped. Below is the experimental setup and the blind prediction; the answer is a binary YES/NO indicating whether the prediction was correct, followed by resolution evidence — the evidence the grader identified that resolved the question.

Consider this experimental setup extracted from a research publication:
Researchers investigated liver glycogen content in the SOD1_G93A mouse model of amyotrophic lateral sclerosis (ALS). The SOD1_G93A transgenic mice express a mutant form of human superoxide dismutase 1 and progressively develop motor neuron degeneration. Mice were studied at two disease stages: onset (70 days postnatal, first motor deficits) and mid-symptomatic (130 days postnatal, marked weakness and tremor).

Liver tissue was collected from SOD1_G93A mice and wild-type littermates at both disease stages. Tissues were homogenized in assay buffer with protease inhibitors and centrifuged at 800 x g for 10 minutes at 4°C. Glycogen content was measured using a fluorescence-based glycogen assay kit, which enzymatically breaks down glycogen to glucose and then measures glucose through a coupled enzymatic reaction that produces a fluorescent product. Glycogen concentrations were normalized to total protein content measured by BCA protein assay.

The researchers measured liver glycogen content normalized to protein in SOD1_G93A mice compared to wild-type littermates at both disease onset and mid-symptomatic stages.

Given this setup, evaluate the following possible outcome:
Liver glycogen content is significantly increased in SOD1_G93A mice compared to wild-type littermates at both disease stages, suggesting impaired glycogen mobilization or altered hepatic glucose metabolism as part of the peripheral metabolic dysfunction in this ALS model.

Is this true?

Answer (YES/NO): YES